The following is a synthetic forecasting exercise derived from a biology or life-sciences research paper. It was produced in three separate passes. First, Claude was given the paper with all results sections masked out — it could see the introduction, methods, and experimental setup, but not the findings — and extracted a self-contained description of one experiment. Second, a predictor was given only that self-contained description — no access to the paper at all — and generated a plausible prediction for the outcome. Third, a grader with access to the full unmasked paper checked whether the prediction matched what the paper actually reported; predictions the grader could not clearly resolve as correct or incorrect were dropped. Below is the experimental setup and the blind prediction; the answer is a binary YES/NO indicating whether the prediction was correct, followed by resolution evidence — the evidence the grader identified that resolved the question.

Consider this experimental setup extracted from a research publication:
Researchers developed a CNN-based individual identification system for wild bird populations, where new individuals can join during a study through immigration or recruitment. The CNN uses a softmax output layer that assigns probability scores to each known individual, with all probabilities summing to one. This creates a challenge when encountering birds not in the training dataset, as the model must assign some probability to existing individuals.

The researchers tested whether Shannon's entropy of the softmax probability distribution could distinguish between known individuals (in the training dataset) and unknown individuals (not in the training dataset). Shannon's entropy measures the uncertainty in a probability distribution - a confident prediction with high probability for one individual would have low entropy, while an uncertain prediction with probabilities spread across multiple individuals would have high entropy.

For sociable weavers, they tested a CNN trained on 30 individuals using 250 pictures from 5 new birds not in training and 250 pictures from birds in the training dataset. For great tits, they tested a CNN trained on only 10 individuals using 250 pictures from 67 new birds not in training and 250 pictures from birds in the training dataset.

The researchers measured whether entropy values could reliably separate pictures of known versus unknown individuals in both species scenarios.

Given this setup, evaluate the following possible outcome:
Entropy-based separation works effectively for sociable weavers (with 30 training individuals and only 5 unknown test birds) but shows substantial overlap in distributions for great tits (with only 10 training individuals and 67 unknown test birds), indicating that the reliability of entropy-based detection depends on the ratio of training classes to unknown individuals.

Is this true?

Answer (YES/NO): YES